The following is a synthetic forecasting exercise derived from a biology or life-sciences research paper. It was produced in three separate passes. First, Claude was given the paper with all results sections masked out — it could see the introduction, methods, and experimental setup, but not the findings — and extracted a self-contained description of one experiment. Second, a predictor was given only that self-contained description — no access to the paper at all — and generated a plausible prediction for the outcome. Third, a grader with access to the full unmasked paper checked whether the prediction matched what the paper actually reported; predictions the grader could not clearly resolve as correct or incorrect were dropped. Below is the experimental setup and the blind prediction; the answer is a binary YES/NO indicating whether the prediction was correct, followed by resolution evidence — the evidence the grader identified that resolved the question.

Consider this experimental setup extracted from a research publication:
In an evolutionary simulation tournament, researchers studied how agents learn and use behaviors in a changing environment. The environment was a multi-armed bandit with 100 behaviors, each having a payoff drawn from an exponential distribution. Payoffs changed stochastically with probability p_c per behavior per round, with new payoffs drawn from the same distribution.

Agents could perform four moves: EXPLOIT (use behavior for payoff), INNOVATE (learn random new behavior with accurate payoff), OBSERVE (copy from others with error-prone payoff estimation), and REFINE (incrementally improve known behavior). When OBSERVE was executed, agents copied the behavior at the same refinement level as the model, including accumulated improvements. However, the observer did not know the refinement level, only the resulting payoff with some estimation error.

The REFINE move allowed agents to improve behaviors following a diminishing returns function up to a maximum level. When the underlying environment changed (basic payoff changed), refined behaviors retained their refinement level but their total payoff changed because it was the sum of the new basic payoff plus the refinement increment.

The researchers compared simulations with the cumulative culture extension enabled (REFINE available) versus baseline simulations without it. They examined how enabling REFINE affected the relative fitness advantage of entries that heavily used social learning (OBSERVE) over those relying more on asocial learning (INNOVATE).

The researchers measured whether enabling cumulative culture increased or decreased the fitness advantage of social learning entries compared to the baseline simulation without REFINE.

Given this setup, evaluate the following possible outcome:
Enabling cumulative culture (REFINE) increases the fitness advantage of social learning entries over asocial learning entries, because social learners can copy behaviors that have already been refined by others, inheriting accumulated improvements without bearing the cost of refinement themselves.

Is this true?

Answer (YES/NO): YES